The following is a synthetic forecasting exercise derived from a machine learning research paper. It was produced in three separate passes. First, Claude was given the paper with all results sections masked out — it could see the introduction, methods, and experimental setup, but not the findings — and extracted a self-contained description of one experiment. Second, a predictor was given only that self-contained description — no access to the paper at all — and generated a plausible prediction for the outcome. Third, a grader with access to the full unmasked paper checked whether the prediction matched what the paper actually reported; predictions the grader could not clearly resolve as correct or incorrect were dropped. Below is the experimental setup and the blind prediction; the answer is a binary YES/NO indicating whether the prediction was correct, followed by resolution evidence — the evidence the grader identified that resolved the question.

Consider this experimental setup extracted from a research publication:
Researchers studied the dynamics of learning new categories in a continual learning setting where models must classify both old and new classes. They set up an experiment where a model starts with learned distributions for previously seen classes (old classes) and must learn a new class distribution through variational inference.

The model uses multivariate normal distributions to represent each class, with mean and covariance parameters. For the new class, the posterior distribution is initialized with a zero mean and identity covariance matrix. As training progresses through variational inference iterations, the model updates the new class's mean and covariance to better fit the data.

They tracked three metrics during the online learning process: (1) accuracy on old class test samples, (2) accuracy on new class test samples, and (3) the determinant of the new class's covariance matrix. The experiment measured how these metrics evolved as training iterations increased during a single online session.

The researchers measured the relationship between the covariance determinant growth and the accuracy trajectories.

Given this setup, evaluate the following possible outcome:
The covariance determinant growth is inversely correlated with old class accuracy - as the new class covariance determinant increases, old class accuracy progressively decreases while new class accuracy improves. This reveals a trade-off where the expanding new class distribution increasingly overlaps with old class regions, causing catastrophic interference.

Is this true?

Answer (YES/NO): NO